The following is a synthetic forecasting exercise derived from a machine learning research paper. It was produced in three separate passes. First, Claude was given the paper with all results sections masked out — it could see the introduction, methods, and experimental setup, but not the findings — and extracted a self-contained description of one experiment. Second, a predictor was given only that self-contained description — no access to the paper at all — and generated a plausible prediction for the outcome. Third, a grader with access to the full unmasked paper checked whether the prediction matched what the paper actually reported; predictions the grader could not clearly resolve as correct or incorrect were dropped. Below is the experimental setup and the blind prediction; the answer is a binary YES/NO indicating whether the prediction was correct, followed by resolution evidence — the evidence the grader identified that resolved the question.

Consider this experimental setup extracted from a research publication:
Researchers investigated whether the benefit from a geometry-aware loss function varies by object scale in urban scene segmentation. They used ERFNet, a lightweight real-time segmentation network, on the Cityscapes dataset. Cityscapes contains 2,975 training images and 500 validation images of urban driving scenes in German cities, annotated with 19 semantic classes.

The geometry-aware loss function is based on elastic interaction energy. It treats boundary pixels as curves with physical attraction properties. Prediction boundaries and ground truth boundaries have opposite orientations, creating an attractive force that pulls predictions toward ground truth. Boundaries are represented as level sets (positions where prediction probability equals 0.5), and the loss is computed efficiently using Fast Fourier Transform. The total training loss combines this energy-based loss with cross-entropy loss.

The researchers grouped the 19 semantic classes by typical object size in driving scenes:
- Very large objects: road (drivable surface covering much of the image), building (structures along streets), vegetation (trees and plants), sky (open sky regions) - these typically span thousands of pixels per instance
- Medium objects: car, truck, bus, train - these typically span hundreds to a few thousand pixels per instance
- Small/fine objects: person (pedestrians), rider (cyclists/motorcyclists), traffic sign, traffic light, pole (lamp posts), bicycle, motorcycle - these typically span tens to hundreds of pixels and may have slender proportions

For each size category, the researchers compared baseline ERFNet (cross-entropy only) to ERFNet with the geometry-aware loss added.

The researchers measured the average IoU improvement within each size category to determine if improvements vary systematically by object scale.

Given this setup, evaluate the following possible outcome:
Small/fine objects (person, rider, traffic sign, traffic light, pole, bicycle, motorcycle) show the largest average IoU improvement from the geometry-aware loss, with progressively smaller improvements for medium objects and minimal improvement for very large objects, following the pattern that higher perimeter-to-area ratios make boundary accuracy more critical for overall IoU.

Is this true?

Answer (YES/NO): NO